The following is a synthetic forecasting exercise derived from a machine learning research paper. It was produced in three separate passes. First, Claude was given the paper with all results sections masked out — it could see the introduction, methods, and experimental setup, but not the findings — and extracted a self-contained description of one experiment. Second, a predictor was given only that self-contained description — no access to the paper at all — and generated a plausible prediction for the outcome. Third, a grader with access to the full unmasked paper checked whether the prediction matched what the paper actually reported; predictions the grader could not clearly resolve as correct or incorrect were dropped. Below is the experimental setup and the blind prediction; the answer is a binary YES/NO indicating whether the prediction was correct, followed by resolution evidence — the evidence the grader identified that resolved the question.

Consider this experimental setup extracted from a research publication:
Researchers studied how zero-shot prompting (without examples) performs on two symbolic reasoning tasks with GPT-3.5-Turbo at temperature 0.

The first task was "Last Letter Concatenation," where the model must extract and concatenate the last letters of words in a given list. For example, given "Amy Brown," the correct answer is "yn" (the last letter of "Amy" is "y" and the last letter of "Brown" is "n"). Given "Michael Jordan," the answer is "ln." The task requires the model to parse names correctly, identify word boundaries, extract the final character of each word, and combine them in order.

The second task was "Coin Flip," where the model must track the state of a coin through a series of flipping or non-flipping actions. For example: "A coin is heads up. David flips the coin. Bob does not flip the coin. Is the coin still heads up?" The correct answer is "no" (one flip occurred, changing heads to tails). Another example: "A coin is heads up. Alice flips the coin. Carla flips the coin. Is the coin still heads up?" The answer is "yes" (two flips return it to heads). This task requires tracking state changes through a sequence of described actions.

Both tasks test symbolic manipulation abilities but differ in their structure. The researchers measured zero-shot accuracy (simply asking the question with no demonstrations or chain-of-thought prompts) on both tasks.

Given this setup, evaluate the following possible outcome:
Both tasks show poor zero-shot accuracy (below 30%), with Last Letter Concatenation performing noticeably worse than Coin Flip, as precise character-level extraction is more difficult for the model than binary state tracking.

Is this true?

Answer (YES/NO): NO